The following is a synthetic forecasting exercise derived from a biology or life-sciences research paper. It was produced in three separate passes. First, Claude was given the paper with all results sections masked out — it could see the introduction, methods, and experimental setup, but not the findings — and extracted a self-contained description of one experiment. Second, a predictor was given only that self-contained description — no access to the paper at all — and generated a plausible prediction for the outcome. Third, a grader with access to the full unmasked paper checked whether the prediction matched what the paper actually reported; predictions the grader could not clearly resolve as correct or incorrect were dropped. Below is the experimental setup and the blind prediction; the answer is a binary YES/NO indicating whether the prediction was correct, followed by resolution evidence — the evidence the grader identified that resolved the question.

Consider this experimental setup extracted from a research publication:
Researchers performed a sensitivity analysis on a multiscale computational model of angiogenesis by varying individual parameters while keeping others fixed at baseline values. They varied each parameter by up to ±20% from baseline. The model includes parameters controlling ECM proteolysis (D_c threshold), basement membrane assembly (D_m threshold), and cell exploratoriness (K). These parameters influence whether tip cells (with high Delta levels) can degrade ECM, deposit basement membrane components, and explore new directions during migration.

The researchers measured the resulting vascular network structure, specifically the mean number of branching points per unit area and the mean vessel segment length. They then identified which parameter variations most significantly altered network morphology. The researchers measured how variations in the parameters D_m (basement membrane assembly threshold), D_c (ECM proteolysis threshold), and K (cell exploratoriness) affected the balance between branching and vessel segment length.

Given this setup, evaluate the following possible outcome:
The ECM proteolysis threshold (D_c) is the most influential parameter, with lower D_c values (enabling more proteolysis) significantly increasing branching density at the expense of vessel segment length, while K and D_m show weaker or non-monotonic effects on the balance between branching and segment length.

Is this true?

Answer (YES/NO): NO